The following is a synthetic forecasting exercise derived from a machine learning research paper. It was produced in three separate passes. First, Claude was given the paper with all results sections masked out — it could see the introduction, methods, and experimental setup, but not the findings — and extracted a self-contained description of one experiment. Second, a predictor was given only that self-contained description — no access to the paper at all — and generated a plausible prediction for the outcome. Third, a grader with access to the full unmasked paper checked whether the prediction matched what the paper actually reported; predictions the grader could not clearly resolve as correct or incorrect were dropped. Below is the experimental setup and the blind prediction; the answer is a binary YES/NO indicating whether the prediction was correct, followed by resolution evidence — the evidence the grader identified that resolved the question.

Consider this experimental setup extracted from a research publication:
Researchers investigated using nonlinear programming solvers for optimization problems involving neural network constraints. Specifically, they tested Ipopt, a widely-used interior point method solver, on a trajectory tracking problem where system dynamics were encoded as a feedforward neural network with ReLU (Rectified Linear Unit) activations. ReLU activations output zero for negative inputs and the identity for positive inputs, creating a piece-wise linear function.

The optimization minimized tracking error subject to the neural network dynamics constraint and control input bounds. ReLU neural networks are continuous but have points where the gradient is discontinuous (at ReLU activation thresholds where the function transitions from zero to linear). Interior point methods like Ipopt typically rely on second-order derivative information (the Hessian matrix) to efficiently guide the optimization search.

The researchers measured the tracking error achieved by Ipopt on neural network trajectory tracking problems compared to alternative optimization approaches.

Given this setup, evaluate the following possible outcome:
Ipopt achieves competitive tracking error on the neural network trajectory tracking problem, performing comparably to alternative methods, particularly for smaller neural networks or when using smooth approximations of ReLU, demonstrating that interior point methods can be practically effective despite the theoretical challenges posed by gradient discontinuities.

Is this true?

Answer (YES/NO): NO